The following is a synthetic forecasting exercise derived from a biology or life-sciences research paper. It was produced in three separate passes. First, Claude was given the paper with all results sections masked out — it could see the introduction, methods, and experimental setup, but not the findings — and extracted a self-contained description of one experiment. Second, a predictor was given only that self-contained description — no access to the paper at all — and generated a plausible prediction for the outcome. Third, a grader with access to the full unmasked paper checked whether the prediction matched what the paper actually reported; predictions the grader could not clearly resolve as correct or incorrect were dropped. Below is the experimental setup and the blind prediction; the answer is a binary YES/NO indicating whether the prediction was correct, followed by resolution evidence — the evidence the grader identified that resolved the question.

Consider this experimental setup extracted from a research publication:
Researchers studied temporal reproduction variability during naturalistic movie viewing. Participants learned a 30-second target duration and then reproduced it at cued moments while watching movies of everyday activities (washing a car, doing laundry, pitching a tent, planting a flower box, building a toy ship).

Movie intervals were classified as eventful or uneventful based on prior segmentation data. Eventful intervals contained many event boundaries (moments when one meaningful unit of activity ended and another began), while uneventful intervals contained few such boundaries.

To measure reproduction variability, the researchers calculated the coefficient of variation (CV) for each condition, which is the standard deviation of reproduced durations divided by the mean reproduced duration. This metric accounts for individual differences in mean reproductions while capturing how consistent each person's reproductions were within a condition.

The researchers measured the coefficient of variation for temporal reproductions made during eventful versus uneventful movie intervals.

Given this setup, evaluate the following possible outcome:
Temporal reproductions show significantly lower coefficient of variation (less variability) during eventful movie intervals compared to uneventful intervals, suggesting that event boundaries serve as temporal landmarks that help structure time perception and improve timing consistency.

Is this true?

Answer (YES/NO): NO